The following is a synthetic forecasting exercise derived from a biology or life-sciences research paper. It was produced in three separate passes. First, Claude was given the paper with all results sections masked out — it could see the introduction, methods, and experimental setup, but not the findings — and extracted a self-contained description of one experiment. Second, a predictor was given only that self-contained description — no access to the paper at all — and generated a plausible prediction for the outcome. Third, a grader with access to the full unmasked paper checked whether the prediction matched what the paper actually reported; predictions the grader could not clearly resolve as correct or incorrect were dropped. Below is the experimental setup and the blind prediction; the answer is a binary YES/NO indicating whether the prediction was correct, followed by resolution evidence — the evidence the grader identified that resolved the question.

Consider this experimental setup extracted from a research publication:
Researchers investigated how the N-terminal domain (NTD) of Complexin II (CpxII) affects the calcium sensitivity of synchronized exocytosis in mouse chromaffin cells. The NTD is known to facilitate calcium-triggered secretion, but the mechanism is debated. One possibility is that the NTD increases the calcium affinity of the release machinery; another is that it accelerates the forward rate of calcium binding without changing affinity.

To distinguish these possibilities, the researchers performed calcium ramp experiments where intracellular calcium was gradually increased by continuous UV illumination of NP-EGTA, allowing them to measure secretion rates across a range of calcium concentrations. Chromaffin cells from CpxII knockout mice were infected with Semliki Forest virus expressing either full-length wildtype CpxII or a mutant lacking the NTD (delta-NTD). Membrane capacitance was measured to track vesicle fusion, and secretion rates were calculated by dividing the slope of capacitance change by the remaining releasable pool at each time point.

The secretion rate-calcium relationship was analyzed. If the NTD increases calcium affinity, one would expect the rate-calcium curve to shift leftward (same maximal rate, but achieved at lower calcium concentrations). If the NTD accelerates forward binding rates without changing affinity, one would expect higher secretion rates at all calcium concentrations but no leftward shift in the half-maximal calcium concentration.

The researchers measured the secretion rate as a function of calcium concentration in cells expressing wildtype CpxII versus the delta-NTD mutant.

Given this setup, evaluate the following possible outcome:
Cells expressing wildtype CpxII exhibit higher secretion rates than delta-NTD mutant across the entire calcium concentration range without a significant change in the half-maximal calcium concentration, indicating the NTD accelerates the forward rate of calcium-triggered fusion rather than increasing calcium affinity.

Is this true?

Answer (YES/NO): NO